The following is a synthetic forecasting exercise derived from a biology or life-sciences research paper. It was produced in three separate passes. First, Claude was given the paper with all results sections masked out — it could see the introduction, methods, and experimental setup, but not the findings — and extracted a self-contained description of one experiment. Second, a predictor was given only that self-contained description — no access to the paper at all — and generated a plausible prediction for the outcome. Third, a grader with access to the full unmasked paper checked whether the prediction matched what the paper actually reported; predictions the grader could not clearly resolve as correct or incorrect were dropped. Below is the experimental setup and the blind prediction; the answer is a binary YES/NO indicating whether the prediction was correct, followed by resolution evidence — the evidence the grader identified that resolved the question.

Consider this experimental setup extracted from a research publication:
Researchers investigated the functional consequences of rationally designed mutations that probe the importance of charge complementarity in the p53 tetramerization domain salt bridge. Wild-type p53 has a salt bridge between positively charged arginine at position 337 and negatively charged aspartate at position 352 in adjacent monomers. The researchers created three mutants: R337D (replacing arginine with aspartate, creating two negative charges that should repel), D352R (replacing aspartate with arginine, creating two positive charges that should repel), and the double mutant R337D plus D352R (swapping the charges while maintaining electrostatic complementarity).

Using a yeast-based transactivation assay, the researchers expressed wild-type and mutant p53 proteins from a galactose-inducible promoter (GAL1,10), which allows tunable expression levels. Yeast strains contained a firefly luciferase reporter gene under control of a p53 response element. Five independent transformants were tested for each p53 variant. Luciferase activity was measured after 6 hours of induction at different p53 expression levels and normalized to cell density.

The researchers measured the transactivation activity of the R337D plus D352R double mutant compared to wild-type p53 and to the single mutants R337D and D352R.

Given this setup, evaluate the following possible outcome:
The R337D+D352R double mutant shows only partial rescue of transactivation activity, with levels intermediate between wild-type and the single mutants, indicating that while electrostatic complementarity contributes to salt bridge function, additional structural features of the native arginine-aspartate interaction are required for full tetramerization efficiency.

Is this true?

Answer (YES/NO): YES